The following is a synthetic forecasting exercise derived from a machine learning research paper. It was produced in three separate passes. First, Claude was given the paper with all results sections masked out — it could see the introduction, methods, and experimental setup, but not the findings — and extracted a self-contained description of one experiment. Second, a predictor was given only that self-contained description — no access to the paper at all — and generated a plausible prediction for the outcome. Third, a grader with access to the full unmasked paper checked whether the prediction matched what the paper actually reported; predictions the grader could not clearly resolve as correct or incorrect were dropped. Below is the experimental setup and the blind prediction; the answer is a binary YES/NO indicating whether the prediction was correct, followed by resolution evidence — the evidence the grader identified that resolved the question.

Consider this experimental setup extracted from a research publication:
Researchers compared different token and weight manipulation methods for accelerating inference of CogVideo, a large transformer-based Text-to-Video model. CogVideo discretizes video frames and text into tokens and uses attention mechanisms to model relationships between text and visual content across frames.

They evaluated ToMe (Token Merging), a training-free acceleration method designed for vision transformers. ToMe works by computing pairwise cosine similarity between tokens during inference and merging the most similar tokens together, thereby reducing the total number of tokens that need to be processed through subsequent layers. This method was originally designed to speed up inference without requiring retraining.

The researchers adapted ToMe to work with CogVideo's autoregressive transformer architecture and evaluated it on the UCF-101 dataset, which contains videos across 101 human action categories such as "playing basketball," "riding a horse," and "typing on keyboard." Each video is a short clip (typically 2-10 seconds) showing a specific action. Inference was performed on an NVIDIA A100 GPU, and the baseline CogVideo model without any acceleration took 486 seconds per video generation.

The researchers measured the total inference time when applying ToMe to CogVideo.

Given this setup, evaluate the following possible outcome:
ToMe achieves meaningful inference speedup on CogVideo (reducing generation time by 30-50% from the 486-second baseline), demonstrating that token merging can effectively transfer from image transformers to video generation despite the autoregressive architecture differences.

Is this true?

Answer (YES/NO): NO